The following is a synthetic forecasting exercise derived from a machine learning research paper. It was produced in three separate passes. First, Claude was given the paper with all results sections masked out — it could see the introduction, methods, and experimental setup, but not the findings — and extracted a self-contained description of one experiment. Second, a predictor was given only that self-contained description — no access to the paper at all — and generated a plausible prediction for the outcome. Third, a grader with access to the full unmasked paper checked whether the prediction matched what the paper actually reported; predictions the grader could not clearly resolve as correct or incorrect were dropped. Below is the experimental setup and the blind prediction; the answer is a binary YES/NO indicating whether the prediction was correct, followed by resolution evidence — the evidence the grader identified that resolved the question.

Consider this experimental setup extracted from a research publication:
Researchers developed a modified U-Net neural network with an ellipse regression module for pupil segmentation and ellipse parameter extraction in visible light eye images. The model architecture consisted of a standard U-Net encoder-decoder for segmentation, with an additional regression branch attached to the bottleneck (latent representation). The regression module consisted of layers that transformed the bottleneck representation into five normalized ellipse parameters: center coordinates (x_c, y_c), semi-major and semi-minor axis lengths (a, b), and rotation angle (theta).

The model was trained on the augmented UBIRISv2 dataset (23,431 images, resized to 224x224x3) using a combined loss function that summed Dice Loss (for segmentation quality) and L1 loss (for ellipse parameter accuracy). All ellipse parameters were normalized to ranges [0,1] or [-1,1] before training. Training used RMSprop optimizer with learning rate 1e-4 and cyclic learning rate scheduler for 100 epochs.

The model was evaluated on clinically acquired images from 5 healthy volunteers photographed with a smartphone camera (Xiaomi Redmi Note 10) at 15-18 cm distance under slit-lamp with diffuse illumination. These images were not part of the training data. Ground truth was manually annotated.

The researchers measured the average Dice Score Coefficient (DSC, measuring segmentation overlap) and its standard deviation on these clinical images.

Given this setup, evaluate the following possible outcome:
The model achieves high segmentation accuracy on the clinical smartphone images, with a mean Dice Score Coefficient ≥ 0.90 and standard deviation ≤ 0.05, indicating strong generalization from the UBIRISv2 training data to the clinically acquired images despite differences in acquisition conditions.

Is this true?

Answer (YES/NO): NO